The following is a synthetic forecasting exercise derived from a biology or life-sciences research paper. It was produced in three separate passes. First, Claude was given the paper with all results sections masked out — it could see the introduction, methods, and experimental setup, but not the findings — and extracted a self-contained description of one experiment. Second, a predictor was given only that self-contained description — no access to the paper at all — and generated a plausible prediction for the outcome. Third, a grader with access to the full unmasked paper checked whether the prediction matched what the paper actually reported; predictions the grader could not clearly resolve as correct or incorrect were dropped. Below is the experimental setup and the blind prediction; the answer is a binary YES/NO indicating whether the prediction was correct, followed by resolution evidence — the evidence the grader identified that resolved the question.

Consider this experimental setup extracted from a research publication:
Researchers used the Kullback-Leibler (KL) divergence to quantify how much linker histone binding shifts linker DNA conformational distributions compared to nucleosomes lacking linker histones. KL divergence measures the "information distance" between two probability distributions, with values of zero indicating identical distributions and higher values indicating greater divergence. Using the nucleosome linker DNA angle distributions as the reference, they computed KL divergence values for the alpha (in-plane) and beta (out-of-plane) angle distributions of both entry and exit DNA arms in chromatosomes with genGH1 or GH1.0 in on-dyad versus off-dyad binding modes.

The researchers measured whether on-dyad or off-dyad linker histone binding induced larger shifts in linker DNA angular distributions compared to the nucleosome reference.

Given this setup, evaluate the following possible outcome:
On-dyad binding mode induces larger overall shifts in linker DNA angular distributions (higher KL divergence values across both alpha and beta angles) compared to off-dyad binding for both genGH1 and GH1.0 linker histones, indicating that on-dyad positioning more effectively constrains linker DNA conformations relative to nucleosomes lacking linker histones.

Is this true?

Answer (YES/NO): NO